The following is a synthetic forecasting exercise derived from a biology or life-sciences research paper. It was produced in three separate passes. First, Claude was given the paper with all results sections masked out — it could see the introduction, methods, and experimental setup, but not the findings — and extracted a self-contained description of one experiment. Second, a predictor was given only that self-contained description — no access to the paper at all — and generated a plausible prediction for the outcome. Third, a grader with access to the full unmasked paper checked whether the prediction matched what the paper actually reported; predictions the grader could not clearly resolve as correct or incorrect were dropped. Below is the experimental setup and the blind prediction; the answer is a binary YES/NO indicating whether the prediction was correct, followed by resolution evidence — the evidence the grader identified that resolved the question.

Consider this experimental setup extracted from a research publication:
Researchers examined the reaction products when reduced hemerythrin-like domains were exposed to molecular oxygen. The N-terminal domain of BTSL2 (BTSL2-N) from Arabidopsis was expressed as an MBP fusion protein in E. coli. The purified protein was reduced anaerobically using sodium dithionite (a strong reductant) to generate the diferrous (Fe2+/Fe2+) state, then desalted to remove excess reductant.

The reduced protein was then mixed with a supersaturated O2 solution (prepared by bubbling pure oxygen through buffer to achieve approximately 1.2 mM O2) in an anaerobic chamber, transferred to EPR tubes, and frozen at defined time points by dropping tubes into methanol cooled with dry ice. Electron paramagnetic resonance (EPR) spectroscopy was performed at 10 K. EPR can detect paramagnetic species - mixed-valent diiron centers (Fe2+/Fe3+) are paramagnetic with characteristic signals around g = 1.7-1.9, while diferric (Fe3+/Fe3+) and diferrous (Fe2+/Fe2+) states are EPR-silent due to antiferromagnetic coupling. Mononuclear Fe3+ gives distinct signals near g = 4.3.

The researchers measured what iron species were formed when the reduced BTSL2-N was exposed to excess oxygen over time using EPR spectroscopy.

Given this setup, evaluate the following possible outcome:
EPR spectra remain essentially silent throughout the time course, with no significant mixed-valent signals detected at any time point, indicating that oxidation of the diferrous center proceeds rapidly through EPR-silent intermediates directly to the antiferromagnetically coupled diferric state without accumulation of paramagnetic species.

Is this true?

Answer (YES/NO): NO